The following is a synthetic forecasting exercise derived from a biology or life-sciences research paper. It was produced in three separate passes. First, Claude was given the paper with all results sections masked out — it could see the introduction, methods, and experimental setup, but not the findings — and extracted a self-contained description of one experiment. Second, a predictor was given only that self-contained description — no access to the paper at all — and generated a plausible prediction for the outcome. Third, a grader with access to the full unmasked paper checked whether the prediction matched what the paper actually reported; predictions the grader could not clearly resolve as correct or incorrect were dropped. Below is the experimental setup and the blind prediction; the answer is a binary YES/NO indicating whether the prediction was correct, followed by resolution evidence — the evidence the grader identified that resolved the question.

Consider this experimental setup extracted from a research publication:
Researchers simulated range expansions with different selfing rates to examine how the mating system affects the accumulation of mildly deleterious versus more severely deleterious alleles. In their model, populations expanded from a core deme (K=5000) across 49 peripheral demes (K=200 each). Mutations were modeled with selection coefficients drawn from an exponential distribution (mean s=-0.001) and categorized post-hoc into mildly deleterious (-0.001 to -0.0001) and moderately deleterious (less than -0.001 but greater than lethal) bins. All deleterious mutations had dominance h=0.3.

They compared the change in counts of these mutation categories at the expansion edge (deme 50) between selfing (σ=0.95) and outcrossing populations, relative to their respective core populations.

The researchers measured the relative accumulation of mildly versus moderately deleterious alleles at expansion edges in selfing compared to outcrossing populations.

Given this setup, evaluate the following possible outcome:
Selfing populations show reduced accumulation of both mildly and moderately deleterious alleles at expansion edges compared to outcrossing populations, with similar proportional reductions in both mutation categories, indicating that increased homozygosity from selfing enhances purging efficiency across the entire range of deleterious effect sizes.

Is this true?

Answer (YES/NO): NO